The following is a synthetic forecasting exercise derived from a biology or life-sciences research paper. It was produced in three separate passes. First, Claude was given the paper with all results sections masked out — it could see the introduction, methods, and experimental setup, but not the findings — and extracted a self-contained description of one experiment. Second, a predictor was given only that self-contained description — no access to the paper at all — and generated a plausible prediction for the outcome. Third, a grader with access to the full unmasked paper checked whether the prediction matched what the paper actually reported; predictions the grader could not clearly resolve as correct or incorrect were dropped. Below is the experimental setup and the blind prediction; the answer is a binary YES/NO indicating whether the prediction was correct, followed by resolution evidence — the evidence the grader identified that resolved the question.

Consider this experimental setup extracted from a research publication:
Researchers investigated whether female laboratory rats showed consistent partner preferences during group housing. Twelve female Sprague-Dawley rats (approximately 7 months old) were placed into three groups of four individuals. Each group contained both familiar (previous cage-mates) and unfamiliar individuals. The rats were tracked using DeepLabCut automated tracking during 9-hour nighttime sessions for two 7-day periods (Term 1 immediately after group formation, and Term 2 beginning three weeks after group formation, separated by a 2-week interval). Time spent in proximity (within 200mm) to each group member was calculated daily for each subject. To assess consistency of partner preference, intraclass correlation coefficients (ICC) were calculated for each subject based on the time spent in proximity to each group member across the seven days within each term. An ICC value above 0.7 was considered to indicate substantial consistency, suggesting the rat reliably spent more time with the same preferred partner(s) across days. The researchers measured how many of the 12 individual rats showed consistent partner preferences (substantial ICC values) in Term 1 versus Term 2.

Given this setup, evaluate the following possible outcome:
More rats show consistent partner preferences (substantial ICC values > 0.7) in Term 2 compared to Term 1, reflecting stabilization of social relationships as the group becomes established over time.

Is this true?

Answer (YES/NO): YES